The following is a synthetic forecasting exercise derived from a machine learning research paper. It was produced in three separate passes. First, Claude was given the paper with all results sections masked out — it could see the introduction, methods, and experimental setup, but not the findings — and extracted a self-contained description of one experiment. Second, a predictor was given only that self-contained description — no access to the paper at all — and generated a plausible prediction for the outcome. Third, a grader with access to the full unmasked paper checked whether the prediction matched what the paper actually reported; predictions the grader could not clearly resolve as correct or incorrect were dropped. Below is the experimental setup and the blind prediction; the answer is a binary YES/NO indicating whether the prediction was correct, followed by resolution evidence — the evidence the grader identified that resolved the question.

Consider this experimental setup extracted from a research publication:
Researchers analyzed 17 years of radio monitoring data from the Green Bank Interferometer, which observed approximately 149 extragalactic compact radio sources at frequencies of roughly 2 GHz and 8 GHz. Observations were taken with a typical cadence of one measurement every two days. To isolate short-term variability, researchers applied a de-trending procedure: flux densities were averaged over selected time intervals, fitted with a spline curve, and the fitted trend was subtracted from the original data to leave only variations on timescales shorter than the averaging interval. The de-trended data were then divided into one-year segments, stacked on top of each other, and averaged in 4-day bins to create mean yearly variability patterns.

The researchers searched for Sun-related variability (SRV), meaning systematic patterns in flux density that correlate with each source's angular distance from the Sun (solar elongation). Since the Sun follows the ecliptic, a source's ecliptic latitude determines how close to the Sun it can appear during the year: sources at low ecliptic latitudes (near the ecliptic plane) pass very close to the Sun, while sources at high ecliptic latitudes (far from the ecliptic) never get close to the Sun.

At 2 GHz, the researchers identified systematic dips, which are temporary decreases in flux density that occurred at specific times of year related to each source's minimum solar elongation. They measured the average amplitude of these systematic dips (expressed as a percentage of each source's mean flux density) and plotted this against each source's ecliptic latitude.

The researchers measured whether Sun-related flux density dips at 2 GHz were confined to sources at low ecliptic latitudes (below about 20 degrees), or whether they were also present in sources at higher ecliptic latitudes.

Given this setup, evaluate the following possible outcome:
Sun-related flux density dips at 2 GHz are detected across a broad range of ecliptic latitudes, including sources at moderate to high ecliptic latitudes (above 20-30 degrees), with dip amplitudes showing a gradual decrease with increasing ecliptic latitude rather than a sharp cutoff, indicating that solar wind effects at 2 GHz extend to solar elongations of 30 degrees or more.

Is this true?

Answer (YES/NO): NO